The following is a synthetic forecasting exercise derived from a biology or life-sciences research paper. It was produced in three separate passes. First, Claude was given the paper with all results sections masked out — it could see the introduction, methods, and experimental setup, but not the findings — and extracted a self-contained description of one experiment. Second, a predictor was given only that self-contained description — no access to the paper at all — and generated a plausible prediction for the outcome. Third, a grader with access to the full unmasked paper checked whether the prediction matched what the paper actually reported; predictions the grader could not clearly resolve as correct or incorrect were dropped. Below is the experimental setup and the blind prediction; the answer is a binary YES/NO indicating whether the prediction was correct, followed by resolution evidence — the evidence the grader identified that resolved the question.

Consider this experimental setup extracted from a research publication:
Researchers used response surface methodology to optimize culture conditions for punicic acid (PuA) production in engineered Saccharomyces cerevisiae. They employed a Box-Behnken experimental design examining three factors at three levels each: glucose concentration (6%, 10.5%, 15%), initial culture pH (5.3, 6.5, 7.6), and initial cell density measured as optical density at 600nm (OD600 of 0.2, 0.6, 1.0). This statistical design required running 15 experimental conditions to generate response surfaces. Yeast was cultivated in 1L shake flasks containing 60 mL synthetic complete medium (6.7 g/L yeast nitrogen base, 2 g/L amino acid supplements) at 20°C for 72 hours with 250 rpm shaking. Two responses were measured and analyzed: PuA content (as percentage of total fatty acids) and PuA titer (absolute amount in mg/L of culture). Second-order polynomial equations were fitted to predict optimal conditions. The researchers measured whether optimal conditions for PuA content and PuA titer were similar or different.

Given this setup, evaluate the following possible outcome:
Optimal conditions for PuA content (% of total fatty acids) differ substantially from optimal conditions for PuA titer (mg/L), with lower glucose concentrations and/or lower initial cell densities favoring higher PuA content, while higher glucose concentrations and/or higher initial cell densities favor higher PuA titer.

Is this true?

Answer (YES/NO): NO